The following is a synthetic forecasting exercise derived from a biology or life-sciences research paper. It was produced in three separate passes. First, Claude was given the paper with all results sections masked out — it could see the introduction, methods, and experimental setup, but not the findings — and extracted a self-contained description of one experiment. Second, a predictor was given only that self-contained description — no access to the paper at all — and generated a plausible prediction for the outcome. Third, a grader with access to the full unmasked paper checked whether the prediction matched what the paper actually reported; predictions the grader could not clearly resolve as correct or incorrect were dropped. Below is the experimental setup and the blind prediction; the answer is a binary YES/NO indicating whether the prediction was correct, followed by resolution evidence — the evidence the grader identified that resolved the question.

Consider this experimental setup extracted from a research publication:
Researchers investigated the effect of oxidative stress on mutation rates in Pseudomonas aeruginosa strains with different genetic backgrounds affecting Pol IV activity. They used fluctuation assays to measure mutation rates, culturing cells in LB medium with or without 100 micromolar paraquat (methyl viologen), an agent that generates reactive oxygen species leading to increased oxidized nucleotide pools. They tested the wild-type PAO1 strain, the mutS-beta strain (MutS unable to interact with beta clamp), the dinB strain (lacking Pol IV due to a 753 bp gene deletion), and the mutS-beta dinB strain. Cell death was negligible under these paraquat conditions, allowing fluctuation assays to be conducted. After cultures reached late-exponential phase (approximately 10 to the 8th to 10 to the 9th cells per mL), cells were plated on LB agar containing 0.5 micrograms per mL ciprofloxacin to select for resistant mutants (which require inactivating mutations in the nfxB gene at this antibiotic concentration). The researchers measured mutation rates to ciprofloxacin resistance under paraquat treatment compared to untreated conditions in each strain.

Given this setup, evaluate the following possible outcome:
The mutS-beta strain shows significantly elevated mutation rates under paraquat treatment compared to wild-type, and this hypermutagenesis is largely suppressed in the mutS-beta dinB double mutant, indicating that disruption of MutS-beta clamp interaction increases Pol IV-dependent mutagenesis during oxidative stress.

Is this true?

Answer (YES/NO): YES